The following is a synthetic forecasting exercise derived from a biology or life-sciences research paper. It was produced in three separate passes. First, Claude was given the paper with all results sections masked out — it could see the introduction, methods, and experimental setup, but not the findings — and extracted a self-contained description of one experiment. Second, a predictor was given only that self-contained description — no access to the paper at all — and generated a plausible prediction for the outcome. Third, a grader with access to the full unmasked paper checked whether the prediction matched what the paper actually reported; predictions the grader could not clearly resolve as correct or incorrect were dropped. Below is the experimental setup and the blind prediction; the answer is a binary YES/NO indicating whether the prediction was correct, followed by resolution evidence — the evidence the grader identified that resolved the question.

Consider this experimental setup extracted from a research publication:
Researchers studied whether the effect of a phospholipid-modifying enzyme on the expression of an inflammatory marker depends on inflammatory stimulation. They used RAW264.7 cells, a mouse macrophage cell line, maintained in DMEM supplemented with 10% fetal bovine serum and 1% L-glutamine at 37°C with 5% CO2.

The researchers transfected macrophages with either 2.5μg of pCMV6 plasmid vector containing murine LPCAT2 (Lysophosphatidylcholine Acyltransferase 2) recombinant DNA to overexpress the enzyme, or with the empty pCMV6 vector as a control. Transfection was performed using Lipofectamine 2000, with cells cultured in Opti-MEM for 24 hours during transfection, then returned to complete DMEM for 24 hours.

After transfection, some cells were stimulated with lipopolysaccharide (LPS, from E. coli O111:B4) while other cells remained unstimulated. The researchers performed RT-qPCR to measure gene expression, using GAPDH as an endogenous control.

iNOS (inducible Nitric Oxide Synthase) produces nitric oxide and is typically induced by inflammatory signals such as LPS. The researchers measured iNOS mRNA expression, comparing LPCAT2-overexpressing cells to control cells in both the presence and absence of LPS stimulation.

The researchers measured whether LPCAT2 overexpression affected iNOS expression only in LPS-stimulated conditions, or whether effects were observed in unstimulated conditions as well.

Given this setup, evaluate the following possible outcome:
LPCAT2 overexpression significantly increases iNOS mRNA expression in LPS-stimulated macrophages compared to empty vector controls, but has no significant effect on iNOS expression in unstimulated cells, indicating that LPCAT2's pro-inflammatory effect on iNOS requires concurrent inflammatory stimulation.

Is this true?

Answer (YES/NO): NO